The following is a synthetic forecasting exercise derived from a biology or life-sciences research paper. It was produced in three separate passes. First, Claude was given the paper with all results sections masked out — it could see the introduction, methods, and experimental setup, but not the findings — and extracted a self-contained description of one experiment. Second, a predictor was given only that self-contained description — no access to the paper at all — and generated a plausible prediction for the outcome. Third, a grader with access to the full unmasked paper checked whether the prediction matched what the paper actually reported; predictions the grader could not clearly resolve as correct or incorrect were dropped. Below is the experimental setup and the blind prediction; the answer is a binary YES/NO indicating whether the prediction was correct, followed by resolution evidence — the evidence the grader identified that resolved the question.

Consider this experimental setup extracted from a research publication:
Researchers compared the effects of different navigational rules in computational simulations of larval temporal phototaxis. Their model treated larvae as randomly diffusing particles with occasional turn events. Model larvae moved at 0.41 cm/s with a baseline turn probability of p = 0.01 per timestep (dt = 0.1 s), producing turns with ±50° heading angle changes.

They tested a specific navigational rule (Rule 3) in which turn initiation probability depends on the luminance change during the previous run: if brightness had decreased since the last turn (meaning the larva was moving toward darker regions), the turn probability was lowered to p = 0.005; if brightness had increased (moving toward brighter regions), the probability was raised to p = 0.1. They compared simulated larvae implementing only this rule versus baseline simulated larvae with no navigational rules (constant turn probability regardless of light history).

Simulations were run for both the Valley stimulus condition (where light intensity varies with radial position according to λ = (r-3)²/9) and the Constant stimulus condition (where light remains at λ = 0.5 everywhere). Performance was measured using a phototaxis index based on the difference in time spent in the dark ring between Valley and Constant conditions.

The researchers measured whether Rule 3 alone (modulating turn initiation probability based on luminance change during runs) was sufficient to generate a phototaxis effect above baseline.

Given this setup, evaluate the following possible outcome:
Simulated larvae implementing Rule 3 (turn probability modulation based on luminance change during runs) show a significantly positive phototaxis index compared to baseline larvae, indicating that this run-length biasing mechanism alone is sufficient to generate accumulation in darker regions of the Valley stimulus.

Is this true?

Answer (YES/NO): YES